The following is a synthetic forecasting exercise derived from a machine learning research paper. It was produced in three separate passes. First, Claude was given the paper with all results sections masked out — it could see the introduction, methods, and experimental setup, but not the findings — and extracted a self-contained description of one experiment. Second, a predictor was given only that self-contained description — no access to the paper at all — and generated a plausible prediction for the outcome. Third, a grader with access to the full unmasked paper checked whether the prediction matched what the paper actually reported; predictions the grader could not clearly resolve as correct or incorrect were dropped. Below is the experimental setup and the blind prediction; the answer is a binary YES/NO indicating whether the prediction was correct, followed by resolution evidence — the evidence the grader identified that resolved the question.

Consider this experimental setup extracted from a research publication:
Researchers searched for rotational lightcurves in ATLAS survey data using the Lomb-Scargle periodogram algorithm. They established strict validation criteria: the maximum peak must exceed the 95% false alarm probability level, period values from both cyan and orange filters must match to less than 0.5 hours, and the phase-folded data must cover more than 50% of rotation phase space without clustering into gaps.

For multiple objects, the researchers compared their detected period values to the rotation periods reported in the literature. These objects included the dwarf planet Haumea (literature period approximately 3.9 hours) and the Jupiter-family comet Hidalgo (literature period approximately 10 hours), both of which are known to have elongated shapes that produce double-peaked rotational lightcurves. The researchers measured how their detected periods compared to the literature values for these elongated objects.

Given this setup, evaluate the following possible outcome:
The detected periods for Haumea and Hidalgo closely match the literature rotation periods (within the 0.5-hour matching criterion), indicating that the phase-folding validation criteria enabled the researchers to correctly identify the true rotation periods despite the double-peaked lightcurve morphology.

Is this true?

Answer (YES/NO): NO